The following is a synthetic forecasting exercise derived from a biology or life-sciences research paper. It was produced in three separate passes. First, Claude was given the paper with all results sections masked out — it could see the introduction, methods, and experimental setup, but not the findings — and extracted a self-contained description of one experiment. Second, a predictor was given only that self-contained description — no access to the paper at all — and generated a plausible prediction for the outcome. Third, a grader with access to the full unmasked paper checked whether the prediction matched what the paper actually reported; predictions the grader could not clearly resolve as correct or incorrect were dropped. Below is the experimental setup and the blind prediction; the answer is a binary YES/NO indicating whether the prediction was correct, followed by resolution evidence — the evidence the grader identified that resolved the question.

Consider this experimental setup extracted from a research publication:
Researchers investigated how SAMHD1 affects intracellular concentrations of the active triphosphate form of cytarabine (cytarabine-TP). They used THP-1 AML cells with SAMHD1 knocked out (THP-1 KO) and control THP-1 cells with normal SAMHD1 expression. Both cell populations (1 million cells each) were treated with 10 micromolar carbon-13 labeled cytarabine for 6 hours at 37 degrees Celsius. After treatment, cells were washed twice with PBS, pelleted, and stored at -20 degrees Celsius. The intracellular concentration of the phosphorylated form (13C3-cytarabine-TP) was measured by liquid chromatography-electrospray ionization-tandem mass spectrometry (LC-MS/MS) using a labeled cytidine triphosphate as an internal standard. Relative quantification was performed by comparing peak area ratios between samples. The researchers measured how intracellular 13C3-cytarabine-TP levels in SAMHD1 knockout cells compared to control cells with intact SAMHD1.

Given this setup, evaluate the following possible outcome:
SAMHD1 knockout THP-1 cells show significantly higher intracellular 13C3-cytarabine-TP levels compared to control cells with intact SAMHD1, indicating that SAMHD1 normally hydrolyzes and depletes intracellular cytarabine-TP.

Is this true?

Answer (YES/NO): YES